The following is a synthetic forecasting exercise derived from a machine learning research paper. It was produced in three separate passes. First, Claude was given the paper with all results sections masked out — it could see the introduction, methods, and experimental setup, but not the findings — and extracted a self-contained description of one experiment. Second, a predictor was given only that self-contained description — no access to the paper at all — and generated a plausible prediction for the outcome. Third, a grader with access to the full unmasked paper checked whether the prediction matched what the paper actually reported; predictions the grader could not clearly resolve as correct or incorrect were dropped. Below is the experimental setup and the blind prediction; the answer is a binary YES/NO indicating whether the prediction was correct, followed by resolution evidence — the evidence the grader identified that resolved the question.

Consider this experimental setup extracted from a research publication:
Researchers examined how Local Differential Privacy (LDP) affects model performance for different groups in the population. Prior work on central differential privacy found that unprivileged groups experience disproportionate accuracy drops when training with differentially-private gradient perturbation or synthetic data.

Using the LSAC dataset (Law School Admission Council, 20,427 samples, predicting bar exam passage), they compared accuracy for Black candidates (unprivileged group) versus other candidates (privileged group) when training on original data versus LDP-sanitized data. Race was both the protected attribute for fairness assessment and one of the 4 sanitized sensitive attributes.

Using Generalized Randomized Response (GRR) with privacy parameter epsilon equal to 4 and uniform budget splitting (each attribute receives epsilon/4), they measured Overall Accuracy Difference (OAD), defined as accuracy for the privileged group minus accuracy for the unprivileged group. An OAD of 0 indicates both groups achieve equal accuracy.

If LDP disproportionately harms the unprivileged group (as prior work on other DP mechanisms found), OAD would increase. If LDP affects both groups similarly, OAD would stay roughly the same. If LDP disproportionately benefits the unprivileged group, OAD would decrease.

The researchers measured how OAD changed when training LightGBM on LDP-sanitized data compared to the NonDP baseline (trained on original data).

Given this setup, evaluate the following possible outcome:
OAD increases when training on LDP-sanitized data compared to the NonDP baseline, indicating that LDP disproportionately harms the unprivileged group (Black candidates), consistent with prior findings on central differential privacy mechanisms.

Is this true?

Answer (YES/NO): NO